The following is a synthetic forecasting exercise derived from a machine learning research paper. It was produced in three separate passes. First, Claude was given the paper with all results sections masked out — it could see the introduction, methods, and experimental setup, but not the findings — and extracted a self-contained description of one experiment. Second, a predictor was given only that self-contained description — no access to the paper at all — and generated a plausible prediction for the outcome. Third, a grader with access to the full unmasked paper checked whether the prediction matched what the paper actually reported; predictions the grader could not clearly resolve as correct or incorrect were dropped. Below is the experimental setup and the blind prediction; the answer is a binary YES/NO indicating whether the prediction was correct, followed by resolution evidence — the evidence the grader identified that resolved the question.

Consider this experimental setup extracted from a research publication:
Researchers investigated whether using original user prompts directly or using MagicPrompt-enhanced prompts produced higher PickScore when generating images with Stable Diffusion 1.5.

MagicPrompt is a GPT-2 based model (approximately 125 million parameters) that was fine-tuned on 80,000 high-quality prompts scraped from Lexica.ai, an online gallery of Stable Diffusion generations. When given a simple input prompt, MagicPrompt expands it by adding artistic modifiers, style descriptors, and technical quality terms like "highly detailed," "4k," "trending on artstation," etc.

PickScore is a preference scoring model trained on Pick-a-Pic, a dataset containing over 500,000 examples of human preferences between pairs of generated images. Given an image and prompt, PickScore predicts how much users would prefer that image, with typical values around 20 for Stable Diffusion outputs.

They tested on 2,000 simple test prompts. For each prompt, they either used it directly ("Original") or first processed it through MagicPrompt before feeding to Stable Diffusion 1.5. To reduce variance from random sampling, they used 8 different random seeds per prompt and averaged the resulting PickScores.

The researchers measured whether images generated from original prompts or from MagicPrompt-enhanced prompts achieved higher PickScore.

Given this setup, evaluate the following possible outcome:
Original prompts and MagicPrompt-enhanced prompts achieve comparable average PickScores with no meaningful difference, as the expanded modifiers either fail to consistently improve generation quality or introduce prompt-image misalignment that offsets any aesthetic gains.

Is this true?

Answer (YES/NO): NO